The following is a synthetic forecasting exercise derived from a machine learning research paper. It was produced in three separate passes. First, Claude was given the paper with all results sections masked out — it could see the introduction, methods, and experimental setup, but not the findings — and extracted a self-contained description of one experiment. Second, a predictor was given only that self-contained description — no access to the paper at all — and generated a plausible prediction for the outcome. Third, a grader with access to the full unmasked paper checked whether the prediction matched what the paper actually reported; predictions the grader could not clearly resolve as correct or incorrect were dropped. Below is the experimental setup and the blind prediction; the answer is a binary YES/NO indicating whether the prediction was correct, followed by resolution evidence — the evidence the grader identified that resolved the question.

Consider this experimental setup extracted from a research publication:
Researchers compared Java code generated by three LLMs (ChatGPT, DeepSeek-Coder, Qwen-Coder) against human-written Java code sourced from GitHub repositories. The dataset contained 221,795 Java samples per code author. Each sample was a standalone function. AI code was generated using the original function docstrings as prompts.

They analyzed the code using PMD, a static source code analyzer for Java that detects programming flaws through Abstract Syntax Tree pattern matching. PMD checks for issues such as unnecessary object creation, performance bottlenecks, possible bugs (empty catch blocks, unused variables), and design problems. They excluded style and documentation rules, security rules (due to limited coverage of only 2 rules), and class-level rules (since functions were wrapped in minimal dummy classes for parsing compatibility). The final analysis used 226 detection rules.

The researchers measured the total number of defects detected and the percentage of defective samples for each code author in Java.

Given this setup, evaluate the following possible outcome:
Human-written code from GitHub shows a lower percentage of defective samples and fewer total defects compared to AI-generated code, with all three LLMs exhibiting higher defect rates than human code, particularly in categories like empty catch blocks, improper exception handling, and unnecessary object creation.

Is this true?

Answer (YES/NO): NO